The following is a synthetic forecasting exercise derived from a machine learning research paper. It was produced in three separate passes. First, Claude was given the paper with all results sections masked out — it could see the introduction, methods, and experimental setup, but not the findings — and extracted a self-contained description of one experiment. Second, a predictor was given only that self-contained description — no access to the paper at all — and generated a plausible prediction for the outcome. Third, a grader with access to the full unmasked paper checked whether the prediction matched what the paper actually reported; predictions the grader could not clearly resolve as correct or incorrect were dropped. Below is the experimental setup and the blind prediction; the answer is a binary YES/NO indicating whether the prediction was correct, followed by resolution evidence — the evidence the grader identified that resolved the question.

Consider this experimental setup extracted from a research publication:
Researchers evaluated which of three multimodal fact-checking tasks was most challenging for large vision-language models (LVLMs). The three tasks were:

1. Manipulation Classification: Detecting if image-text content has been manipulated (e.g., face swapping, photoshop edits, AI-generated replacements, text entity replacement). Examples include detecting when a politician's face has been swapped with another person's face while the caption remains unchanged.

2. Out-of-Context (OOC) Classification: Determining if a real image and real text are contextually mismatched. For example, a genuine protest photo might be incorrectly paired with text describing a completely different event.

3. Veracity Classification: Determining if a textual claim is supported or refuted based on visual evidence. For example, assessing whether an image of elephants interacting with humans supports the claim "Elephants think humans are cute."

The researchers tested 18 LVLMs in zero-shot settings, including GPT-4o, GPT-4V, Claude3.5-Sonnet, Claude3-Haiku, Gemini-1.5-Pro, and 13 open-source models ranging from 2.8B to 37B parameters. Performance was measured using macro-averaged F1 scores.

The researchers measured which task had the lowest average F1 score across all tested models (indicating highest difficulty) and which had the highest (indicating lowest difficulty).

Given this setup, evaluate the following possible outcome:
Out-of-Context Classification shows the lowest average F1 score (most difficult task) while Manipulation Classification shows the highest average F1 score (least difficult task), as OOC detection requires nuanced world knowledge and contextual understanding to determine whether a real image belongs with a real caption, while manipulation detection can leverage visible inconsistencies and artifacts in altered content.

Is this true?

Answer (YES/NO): NO